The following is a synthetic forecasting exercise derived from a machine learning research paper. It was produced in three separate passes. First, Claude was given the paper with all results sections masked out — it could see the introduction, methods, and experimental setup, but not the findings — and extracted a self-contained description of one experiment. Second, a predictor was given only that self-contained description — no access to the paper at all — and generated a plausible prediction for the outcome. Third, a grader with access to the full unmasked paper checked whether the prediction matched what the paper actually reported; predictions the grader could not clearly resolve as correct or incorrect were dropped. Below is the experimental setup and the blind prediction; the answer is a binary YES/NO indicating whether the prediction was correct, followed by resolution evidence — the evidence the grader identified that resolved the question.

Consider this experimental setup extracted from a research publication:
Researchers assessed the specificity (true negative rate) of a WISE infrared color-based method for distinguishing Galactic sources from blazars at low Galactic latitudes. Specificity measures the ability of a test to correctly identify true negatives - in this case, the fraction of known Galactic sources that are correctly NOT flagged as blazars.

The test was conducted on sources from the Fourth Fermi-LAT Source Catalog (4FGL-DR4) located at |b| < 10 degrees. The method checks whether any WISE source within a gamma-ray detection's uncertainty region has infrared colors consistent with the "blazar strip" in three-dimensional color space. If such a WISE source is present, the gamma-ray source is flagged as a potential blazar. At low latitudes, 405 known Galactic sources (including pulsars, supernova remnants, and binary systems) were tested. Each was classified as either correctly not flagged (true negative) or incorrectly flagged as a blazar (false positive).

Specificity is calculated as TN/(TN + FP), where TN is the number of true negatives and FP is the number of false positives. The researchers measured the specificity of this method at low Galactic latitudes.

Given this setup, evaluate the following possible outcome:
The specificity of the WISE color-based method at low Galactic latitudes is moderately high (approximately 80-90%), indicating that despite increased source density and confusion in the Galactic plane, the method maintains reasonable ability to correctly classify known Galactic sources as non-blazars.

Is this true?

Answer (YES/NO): NO